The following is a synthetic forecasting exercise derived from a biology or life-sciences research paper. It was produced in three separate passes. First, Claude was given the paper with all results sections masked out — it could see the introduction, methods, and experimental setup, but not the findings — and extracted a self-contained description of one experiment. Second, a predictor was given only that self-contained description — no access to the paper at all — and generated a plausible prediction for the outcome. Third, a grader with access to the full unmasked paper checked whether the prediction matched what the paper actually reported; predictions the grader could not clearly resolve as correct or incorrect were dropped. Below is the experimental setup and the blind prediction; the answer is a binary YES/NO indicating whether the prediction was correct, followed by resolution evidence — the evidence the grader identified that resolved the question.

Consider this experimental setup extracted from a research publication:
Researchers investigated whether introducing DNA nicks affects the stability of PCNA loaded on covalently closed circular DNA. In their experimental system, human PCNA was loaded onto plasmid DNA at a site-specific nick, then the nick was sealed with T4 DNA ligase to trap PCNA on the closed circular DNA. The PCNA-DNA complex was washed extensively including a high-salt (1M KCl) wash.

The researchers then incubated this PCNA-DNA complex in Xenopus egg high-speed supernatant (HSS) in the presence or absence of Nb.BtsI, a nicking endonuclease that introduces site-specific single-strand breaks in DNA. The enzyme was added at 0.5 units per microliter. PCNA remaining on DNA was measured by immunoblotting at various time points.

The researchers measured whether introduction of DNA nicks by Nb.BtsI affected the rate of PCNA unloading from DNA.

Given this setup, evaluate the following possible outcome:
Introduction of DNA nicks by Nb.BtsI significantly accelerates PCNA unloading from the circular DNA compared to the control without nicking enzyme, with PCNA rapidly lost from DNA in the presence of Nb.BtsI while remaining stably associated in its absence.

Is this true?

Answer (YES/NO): NO